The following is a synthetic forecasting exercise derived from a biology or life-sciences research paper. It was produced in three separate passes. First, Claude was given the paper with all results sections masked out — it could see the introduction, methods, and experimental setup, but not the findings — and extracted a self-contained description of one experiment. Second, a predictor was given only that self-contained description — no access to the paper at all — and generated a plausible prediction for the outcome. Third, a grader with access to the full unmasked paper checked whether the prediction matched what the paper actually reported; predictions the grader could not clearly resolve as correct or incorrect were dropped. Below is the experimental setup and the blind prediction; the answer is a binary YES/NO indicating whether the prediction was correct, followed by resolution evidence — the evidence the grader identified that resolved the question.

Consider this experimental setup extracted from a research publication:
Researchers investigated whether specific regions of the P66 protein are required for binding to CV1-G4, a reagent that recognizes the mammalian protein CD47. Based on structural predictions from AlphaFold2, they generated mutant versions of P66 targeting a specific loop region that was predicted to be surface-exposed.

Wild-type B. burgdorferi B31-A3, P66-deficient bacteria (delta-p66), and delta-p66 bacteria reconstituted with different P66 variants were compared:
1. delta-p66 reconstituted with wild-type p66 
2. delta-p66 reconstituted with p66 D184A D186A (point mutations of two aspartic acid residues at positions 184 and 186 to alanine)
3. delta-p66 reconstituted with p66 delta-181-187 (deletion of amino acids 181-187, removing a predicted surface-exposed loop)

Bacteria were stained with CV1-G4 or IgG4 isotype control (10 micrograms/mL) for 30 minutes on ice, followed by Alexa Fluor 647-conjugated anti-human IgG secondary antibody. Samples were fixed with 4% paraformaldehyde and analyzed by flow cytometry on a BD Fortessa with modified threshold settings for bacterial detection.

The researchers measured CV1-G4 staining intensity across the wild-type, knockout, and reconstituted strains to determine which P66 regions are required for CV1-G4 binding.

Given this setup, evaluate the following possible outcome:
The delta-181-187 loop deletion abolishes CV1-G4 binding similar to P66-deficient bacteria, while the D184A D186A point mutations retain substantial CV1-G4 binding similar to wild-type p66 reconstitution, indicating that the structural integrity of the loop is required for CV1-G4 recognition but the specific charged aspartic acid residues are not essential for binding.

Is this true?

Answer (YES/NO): NO